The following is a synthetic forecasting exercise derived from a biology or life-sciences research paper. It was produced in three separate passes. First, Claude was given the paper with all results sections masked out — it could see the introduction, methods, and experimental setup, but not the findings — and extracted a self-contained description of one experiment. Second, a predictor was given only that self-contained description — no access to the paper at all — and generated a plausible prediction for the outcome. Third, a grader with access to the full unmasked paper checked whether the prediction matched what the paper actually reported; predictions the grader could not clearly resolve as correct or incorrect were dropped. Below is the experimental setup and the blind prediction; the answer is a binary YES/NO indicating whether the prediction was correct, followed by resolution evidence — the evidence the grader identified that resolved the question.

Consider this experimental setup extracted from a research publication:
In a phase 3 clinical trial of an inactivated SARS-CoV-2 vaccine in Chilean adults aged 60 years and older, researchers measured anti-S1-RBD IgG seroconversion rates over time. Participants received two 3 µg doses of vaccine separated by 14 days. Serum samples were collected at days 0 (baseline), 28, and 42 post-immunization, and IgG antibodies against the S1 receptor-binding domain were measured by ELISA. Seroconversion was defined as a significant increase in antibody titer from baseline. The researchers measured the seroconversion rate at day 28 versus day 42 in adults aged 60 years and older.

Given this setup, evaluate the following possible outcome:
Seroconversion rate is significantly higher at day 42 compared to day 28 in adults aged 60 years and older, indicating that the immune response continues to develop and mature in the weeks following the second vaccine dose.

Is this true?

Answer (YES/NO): NO